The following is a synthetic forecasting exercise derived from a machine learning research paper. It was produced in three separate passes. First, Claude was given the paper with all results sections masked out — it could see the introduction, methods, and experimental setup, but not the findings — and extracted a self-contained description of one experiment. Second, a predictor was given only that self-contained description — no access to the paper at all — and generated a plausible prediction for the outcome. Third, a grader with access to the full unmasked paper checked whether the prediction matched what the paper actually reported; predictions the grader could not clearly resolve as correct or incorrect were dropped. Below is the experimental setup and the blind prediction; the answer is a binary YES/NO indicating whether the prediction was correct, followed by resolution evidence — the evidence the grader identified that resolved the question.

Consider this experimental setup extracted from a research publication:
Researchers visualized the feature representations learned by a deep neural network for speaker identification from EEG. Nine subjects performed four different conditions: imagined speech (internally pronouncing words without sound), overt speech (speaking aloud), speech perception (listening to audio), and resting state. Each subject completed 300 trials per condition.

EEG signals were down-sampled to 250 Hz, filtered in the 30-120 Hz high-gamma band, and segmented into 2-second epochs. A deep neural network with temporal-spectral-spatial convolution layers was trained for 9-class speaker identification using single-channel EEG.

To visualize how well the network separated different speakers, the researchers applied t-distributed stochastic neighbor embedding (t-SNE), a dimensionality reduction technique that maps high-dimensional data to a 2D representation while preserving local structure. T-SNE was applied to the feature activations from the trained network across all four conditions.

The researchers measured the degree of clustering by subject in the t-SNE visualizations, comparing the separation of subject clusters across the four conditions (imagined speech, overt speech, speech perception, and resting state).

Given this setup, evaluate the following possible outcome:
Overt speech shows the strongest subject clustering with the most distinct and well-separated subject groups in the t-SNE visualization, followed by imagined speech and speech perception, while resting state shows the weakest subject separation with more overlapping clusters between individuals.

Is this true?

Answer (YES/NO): NO